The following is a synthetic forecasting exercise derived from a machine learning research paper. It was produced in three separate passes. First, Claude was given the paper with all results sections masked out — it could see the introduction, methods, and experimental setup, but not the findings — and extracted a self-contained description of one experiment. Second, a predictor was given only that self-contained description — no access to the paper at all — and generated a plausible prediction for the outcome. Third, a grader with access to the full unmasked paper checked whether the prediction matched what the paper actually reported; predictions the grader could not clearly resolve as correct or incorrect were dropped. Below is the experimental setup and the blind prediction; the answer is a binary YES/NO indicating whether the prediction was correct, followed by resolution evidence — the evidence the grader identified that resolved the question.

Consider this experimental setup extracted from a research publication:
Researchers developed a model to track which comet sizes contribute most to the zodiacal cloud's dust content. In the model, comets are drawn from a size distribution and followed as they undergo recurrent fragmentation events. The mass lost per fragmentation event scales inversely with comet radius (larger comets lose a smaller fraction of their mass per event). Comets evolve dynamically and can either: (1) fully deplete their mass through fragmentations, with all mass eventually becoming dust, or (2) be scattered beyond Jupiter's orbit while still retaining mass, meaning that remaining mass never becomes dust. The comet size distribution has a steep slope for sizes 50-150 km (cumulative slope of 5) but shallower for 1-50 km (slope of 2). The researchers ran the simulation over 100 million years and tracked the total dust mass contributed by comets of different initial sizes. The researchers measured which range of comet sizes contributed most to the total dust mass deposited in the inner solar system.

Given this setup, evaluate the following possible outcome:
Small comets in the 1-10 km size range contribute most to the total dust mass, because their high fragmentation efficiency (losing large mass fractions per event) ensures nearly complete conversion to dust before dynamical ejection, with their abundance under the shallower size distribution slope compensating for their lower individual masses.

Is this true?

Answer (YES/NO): NO